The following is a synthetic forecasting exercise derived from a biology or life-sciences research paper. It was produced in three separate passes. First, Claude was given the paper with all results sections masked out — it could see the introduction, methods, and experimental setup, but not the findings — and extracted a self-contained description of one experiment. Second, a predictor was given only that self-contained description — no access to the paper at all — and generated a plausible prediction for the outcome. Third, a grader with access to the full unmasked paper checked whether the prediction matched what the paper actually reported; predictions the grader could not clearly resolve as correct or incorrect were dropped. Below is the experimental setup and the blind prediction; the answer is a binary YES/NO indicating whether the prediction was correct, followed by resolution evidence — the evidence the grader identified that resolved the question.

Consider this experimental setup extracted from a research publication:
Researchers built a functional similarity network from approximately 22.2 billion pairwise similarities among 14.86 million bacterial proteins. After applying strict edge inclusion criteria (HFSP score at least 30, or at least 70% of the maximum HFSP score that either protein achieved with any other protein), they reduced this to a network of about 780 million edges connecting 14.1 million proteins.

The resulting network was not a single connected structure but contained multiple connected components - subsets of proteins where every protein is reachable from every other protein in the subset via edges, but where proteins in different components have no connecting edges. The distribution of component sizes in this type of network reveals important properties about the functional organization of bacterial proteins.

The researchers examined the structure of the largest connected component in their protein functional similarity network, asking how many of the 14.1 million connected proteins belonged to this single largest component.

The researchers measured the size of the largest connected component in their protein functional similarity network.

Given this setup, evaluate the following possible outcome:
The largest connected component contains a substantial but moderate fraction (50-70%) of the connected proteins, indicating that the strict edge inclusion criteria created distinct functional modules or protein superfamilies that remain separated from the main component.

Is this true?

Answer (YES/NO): NO